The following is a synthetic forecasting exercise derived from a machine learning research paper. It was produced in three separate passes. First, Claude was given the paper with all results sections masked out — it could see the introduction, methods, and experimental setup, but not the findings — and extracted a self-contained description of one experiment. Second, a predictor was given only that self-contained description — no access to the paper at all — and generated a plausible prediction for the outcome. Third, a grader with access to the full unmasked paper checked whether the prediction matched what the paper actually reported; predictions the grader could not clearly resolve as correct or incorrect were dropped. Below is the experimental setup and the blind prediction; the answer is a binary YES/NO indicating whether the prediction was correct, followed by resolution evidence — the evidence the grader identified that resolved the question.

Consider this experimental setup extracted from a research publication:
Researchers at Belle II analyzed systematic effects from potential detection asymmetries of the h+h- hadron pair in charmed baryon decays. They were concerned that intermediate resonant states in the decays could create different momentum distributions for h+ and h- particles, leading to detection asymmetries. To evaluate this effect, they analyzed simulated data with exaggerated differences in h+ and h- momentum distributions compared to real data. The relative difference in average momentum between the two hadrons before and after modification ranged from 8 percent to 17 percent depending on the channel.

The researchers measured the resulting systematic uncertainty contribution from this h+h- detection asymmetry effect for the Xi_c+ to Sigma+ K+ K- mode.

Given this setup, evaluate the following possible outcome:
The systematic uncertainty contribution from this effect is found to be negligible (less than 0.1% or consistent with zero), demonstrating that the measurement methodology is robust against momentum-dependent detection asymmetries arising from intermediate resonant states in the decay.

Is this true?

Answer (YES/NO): NO